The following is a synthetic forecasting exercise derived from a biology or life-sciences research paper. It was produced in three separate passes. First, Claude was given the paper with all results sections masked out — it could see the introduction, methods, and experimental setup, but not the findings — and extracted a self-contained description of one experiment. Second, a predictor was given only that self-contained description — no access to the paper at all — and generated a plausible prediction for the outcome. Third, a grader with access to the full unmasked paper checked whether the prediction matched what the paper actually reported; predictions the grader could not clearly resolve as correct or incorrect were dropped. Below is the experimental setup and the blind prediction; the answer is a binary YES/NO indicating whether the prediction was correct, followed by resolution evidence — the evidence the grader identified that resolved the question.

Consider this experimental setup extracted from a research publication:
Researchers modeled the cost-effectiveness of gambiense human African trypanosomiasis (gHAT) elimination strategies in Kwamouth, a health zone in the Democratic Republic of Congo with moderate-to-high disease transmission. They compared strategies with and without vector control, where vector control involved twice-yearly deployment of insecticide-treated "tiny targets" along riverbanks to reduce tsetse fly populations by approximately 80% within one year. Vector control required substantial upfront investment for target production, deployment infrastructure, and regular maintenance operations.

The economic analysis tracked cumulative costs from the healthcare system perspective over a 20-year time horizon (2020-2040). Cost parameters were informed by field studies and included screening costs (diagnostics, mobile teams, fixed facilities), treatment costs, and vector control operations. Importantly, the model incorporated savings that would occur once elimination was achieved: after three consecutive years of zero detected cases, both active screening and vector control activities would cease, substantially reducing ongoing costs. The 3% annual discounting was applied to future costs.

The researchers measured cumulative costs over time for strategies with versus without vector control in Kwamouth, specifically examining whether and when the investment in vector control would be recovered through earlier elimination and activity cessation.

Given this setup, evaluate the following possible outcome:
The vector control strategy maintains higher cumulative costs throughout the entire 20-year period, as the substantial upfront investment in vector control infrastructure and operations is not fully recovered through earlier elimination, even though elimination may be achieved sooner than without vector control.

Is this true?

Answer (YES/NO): NO